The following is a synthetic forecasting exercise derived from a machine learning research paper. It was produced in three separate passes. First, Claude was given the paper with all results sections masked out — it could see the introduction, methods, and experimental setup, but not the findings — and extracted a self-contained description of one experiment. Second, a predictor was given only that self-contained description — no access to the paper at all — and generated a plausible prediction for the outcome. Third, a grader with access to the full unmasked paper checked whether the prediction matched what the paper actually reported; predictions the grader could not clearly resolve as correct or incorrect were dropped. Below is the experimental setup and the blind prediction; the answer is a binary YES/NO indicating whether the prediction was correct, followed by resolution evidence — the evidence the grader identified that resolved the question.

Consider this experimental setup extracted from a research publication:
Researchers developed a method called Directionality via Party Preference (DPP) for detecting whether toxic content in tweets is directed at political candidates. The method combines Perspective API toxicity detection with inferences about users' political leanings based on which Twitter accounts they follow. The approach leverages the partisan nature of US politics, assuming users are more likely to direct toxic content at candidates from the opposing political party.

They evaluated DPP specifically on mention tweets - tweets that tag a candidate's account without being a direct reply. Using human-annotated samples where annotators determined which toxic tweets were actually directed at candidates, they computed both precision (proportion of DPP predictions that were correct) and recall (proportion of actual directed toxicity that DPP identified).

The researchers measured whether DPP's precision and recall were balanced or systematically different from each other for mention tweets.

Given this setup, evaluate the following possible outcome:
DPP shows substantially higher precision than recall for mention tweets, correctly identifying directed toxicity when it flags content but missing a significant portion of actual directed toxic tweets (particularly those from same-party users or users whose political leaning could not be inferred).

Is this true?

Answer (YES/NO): NO